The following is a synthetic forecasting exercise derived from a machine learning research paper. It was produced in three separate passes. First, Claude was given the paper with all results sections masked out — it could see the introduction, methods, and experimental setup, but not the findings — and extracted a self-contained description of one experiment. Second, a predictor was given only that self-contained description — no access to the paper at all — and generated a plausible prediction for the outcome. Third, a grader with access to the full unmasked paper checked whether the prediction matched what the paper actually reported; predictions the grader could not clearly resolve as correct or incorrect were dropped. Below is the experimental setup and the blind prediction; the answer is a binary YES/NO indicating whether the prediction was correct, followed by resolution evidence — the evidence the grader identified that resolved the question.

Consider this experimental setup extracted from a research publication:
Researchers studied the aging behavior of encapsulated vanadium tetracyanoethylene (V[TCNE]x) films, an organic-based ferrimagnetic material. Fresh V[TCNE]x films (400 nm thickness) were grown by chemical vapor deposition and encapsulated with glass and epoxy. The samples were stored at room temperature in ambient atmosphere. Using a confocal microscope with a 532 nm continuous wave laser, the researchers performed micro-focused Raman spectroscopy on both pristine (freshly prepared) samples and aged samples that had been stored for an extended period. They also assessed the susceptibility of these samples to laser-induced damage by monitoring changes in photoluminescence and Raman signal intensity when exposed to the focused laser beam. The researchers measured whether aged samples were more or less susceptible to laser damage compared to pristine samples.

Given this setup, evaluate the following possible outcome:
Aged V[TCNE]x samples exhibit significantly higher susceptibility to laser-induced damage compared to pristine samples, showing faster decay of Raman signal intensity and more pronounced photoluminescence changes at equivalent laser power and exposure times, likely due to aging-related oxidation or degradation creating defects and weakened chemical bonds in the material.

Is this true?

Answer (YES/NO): YES